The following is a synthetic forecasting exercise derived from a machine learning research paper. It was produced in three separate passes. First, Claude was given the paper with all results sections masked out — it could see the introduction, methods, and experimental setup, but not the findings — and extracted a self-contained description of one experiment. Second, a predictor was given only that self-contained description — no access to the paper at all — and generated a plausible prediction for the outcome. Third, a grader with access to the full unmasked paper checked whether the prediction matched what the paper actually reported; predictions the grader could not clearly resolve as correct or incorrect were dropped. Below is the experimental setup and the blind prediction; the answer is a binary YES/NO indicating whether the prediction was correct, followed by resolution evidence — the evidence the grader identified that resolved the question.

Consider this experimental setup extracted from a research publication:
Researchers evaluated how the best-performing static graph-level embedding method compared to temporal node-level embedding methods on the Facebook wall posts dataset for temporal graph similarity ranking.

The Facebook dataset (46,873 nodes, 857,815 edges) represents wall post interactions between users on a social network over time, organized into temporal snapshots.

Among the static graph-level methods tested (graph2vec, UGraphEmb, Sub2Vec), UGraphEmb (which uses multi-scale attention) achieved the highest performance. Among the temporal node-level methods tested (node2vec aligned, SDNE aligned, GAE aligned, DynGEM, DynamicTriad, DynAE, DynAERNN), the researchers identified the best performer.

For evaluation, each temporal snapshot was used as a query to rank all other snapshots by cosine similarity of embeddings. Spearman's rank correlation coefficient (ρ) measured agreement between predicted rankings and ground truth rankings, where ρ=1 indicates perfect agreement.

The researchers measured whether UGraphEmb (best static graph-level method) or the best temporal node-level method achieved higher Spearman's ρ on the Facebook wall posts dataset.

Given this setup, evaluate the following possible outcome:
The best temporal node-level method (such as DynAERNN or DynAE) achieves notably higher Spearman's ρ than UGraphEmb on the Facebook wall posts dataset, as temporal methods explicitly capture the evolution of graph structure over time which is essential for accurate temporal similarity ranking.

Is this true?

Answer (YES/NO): NO